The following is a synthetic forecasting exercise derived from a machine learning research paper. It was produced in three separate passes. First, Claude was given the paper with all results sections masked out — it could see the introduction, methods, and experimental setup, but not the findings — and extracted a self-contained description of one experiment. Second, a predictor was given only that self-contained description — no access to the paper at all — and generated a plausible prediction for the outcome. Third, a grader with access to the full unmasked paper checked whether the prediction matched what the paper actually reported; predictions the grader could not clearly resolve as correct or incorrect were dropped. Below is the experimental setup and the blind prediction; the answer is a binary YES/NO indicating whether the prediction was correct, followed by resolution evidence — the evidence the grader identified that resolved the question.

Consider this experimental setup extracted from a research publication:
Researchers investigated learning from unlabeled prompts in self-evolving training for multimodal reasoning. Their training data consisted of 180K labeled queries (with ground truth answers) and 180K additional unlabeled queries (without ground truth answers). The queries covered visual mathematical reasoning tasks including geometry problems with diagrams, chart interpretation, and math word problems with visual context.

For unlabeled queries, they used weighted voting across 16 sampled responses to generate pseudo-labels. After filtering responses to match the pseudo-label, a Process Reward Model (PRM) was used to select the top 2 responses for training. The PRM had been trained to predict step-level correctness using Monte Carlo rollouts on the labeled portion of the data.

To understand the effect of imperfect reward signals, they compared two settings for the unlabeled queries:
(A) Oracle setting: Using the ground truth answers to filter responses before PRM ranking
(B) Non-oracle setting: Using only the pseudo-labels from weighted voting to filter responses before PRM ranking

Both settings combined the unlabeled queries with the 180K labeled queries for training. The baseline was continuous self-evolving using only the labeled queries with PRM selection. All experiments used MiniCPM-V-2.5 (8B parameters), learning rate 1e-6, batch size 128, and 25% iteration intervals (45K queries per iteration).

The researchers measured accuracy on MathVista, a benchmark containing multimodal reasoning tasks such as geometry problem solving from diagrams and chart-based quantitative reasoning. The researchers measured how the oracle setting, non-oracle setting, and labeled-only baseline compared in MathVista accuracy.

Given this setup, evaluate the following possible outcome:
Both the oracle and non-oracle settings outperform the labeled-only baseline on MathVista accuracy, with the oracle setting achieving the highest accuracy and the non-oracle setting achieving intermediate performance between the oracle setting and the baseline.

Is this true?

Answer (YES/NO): NO